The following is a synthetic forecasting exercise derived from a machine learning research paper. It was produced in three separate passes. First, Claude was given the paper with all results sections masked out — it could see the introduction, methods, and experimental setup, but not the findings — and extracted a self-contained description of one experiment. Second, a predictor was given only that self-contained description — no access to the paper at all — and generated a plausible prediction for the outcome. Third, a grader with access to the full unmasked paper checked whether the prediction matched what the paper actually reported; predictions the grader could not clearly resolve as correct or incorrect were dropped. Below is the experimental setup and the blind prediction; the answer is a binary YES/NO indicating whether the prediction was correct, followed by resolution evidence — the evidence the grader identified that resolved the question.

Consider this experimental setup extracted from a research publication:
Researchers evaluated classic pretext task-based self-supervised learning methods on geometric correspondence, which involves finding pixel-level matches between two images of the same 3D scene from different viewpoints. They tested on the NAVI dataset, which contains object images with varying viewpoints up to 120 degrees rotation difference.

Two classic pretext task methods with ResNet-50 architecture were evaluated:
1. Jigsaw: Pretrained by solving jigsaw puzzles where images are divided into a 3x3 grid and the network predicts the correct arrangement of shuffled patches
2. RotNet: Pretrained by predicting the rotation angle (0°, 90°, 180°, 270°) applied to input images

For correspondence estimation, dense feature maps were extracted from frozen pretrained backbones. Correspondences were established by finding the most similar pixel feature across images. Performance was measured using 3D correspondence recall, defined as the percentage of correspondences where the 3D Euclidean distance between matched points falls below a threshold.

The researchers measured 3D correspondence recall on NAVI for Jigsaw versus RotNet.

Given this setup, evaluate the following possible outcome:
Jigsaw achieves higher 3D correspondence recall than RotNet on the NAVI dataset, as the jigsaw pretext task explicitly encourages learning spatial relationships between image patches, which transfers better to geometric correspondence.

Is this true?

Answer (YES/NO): NO